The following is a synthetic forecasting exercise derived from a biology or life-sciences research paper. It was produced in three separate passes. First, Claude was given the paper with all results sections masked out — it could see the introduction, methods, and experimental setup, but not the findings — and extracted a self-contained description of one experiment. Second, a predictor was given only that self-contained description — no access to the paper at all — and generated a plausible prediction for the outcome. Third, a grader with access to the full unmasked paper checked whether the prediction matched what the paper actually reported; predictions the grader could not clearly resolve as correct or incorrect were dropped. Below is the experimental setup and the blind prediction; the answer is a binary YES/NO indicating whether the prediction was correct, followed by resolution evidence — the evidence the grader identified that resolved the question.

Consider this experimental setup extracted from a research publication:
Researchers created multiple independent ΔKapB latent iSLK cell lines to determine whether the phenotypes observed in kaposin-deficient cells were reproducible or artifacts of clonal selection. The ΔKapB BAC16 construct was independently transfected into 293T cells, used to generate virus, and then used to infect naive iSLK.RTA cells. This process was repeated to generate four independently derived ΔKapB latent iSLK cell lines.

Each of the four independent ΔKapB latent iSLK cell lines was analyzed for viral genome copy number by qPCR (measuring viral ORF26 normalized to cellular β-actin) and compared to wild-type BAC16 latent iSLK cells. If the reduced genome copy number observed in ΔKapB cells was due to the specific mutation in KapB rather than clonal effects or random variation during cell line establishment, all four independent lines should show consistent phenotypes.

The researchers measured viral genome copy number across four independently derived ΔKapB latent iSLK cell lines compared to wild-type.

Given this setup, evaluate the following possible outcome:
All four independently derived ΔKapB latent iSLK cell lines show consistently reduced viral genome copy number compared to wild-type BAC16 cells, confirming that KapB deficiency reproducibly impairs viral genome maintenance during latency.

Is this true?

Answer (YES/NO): YES